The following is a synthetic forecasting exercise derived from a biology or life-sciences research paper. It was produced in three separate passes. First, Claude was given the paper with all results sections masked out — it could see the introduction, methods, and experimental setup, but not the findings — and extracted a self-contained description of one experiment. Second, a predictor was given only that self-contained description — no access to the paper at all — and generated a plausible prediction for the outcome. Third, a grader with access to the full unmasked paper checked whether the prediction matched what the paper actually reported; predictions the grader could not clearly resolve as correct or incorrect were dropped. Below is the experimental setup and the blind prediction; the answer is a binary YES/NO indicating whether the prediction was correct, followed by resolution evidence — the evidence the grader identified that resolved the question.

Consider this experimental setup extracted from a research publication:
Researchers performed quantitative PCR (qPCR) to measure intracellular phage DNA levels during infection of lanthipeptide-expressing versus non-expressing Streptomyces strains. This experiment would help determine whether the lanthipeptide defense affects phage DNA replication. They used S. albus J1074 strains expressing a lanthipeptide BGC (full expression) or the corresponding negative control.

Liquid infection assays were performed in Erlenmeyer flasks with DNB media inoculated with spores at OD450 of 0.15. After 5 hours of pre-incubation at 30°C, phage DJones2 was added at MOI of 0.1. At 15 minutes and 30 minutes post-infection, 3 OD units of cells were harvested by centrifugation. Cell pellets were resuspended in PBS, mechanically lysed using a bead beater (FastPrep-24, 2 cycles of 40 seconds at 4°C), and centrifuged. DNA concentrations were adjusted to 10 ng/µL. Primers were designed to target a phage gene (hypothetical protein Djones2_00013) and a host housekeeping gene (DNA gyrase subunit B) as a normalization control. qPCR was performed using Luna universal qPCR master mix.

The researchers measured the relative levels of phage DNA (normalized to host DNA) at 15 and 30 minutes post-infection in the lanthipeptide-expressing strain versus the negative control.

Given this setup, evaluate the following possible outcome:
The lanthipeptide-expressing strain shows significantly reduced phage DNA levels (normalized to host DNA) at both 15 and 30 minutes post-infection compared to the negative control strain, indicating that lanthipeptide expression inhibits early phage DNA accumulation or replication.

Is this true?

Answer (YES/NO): NO